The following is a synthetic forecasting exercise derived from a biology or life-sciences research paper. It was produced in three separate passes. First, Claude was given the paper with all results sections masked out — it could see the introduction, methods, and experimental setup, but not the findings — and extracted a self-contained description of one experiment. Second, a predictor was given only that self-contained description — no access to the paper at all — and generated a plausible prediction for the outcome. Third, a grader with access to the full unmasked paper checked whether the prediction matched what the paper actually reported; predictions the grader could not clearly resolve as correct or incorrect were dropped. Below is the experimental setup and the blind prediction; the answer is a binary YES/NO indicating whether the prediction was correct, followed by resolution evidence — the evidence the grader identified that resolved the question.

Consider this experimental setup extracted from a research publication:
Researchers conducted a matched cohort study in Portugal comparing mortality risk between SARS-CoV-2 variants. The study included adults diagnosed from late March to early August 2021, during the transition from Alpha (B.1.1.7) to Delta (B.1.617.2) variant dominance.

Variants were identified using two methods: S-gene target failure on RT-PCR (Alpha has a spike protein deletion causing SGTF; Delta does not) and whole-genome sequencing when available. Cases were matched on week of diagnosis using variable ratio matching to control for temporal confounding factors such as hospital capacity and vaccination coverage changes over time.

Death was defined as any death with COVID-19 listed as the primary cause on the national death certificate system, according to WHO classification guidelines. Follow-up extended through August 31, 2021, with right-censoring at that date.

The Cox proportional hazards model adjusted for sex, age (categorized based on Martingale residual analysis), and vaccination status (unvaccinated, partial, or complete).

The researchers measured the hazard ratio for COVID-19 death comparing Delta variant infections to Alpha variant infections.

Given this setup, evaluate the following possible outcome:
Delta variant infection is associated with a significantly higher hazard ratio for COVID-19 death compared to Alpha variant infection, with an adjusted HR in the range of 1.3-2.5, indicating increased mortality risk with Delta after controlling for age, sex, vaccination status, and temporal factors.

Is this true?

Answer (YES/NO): NO